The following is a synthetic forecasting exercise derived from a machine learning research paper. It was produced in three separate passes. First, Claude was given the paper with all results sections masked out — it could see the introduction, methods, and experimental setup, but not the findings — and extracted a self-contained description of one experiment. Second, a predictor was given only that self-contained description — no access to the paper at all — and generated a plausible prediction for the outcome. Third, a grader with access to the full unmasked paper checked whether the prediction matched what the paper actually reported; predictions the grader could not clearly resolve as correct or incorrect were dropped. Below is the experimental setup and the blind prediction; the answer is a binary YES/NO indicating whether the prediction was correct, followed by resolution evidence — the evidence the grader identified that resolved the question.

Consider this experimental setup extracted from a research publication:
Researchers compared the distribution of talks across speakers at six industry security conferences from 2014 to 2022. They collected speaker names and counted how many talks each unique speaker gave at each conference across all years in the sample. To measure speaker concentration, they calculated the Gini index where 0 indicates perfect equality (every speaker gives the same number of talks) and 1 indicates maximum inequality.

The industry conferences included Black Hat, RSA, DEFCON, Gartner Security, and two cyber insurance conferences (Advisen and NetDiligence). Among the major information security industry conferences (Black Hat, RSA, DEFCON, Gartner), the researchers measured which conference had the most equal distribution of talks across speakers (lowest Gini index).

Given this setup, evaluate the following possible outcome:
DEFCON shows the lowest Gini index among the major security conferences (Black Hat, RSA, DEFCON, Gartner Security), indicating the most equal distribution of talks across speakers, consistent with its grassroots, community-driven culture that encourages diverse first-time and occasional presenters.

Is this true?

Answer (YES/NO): YES